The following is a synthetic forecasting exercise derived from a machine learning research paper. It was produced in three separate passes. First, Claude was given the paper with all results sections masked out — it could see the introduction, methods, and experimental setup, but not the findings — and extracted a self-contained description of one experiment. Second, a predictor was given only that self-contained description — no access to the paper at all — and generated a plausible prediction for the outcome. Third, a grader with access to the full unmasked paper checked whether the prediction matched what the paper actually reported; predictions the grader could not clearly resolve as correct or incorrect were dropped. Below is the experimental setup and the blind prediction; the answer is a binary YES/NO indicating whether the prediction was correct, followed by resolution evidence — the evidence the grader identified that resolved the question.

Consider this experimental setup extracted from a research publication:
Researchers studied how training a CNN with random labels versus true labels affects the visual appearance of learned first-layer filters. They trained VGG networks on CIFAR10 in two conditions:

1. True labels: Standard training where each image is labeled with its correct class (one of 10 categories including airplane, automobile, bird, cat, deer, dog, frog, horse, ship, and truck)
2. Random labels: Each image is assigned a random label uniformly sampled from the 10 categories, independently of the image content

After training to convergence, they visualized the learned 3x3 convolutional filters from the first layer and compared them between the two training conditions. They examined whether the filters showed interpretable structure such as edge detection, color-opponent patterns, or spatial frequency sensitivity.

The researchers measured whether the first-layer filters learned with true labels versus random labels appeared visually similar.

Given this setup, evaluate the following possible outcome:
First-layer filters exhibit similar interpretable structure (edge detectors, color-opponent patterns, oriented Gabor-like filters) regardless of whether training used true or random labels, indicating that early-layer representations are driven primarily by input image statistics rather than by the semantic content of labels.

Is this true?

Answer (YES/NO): YES